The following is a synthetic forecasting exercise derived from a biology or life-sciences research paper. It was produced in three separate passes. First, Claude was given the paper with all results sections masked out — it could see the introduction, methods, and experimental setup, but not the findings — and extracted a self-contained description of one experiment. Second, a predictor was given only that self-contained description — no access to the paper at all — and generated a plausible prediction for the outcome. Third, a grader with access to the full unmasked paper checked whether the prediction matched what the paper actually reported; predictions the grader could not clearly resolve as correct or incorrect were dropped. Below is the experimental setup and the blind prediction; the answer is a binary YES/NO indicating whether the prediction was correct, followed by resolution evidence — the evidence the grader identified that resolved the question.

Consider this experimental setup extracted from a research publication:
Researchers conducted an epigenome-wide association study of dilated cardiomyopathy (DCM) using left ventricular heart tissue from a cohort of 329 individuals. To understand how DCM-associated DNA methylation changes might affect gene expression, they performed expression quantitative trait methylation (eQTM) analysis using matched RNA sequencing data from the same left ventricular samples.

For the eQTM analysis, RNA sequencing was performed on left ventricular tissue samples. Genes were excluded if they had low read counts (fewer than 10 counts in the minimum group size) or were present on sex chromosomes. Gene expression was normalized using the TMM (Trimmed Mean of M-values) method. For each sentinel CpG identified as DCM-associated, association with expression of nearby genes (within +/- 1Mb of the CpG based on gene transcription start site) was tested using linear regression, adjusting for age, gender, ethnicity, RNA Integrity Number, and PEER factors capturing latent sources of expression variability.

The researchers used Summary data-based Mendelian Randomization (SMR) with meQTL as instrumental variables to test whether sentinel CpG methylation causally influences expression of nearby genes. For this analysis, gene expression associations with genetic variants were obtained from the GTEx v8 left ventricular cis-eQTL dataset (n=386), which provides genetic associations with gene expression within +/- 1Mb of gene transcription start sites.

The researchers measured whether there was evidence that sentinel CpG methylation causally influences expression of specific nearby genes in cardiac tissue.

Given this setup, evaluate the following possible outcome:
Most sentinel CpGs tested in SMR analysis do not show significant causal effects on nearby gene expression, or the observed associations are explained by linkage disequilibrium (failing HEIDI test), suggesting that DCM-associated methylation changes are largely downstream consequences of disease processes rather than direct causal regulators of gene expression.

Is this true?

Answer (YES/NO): NO